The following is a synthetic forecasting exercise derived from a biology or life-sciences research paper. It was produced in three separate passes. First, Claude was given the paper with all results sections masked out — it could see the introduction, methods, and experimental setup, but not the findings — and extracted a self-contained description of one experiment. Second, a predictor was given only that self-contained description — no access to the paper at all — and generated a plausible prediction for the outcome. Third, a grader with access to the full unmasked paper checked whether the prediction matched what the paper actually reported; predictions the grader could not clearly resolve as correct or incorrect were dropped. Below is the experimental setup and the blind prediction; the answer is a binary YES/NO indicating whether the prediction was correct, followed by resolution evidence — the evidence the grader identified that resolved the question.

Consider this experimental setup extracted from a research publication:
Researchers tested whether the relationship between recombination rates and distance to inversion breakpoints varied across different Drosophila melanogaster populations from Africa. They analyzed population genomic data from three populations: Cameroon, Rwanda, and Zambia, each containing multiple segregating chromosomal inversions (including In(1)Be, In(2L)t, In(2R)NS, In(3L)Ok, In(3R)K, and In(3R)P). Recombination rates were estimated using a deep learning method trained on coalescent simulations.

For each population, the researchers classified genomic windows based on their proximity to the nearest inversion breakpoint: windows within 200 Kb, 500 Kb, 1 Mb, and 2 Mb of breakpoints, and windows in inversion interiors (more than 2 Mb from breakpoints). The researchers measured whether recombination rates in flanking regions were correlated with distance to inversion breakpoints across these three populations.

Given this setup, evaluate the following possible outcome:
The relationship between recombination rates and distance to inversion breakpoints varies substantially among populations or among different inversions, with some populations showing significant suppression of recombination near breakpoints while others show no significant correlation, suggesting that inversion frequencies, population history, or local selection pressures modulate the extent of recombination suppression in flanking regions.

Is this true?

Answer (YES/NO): YES